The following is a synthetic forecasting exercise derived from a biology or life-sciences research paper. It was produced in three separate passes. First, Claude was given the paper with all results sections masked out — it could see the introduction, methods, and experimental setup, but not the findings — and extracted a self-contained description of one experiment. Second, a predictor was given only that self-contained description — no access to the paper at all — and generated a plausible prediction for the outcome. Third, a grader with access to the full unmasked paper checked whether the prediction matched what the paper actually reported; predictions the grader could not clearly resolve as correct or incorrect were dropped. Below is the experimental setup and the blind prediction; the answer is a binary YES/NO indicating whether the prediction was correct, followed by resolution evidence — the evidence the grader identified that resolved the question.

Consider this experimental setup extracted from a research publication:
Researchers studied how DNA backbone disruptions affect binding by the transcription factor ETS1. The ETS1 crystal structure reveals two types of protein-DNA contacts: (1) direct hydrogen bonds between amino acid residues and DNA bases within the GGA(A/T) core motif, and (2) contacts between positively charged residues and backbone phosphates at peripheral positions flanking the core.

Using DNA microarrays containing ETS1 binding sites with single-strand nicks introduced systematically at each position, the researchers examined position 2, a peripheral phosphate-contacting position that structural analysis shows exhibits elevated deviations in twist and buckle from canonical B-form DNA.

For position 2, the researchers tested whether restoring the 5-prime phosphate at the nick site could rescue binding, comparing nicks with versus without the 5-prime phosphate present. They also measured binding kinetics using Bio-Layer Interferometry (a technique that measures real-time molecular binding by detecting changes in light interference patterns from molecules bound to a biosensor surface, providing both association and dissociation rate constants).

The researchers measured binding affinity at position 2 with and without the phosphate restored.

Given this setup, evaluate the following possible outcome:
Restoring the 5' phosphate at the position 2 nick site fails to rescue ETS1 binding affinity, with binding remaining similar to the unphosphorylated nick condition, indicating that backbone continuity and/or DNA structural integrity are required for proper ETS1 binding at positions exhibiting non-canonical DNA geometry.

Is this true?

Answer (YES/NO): YES